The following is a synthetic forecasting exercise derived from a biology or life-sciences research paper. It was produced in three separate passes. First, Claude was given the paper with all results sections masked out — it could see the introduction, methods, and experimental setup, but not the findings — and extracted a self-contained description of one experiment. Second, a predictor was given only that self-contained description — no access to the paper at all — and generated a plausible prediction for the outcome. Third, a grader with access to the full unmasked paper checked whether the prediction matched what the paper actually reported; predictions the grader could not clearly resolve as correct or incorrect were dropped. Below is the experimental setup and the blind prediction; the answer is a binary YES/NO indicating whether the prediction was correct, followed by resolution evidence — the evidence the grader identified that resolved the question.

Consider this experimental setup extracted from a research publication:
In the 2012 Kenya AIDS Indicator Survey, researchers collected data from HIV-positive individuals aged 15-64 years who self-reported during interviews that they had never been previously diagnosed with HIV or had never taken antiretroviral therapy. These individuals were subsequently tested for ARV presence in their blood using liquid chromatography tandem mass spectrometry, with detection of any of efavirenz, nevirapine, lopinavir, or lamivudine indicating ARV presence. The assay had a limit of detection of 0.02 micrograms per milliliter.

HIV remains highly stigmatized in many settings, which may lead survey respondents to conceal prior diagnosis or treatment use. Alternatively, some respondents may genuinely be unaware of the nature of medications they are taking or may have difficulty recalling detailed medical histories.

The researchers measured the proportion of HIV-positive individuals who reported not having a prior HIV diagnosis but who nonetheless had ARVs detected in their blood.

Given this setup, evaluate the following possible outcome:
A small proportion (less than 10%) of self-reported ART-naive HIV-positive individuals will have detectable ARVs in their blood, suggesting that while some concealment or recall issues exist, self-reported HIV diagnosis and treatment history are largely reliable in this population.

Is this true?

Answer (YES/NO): NO